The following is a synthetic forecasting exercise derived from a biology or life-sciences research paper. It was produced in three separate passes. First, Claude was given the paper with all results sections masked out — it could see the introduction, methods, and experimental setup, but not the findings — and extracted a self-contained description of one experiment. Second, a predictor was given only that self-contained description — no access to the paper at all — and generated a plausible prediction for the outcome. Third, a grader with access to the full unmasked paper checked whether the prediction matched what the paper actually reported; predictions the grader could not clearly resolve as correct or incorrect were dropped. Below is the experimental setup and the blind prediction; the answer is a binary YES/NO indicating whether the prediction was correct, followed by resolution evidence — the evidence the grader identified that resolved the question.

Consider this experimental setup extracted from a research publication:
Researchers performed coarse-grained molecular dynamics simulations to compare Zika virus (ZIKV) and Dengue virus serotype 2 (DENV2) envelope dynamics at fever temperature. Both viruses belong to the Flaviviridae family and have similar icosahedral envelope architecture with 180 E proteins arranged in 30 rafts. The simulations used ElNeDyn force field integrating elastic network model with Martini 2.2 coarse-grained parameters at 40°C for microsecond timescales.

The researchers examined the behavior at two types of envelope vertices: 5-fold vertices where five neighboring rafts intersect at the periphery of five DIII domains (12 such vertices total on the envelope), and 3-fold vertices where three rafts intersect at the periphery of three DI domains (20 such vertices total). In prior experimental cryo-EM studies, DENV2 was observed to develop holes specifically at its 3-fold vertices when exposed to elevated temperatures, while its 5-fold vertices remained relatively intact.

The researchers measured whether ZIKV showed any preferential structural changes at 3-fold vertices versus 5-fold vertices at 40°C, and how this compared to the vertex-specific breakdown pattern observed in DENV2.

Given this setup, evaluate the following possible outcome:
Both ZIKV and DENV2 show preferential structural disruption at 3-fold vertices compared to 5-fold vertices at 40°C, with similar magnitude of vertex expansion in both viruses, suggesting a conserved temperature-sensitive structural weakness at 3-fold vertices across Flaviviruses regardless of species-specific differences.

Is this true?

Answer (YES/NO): NO